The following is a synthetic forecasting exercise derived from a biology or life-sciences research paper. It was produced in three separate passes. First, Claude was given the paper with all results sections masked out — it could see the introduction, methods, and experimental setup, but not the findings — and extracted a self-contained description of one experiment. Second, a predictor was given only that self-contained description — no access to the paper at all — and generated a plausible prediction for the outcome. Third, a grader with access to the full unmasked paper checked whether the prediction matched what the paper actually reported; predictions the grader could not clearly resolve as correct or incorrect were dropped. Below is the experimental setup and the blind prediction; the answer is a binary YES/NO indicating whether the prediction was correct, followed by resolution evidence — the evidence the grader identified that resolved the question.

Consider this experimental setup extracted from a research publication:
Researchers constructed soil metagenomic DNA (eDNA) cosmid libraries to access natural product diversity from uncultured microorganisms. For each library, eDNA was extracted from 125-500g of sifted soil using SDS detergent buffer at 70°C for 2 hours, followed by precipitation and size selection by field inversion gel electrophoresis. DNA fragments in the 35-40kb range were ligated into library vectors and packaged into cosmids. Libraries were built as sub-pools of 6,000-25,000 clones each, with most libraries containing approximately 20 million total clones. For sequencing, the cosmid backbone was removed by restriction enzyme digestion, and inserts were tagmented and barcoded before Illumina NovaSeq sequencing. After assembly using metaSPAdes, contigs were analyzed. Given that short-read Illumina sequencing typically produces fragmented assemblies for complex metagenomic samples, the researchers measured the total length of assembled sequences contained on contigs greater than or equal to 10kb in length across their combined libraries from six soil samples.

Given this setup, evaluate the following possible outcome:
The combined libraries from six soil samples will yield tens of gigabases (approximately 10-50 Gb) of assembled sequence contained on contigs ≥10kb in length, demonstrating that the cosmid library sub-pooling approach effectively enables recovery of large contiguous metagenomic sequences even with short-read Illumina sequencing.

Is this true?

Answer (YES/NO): NO